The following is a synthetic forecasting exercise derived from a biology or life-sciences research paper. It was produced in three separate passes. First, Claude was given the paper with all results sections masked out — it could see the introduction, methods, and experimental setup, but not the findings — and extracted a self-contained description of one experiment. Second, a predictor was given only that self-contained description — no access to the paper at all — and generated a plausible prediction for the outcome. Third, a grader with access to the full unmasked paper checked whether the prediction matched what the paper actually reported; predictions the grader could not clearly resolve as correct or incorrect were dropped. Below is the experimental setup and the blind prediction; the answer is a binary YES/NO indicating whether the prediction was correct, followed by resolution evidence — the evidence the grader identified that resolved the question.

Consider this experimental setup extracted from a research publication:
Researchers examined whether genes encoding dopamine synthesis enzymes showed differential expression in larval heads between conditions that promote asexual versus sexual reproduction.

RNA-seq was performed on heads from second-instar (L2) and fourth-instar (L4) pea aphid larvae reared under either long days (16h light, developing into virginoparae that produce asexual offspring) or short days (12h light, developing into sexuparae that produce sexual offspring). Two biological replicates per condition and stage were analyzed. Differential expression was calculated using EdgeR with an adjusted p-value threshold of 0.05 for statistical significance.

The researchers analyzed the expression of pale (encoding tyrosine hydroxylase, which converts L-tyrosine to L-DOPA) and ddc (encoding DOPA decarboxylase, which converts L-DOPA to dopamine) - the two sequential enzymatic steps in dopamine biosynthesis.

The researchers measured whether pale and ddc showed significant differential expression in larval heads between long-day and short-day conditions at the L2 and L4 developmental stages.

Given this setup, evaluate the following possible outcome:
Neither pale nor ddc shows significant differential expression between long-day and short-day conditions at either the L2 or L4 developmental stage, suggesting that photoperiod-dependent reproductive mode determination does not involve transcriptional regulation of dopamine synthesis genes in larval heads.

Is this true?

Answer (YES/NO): NO